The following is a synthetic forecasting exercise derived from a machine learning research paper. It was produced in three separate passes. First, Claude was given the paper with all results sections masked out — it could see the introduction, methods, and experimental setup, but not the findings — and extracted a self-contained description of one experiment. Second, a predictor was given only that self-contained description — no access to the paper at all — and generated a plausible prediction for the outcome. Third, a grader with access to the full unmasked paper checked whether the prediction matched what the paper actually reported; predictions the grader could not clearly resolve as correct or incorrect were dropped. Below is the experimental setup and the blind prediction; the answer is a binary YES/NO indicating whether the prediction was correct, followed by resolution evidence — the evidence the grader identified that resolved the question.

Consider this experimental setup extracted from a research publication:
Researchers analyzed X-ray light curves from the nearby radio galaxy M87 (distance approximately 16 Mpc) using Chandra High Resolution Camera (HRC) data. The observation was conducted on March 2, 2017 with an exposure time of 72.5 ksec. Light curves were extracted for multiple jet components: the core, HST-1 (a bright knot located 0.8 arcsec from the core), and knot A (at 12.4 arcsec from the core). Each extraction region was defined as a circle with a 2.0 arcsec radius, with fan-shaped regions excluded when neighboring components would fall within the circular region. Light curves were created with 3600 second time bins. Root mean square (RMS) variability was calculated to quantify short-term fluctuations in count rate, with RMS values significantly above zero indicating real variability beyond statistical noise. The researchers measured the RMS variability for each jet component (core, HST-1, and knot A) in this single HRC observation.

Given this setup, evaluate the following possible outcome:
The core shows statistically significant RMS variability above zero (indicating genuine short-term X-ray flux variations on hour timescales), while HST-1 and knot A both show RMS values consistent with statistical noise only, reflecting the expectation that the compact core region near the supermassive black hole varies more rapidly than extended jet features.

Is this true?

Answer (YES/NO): NO